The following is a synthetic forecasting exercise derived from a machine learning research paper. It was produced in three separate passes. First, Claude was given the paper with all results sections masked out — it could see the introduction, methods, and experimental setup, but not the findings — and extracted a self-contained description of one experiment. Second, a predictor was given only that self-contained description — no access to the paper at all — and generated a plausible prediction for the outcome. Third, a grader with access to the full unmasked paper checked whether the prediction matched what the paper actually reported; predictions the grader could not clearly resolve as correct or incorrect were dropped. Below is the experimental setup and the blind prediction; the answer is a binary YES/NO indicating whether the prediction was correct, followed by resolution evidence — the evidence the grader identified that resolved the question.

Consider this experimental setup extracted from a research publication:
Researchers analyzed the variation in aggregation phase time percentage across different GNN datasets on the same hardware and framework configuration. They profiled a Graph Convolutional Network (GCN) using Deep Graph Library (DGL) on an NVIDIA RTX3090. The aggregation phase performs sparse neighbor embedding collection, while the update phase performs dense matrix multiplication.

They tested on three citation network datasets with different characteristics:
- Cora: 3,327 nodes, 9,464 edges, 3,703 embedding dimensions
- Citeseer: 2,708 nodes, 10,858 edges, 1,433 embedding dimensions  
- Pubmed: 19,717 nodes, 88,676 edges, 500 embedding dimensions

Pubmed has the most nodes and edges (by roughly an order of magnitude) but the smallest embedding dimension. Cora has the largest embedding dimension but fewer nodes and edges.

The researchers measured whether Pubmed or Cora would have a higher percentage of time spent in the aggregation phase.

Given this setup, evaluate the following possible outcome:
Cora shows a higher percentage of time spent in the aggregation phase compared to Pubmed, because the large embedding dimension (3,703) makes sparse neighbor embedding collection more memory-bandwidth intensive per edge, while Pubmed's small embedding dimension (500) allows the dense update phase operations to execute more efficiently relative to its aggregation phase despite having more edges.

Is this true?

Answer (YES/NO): NO